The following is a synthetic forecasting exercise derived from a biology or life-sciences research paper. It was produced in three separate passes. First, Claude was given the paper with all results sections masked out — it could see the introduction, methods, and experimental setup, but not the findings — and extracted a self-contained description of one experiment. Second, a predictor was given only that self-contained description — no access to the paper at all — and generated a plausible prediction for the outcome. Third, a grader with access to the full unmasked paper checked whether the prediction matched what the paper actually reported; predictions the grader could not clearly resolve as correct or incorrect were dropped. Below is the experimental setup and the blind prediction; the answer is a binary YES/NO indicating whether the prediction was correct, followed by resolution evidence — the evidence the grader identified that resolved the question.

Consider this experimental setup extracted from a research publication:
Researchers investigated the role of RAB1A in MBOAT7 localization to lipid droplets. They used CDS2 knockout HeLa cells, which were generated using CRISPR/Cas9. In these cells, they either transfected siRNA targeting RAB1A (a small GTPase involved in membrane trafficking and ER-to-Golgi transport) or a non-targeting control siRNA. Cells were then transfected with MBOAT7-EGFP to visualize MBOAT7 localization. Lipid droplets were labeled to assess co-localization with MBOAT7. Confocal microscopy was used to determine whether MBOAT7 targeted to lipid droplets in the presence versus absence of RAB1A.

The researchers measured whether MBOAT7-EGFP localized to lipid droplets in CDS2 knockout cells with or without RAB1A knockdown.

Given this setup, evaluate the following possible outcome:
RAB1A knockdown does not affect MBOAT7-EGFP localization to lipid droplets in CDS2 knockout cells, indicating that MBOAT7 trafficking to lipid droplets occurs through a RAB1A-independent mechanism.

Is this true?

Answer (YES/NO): NO